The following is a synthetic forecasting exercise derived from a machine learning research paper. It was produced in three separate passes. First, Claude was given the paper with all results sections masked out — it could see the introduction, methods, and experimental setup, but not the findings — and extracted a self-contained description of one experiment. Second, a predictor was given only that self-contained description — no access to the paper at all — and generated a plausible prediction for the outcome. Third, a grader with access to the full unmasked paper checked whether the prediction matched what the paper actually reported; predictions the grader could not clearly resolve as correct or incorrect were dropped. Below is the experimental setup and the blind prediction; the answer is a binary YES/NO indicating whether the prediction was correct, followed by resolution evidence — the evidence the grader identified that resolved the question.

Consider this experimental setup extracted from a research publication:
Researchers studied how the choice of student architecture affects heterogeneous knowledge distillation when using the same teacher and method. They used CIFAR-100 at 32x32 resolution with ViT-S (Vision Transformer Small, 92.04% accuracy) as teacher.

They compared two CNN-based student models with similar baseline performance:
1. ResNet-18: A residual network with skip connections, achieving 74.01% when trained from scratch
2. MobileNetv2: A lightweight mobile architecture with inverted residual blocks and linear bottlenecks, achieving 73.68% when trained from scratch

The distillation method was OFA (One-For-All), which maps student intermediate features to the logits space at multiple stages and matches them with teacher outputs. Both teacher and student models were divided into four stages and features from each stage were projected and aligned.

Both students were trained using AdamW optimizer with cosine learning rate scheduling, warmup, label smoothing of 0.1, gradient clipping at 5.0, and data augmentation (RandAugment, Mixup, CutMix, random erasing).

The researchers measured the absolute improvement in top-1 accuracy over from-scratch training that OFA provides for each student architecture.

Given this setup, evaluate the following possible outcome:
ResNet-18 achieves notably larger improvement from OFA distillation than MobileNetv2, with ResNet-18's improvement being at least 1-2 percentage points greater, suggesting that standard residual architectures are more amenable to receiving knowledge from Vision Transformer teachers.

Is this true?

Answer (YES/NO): YES